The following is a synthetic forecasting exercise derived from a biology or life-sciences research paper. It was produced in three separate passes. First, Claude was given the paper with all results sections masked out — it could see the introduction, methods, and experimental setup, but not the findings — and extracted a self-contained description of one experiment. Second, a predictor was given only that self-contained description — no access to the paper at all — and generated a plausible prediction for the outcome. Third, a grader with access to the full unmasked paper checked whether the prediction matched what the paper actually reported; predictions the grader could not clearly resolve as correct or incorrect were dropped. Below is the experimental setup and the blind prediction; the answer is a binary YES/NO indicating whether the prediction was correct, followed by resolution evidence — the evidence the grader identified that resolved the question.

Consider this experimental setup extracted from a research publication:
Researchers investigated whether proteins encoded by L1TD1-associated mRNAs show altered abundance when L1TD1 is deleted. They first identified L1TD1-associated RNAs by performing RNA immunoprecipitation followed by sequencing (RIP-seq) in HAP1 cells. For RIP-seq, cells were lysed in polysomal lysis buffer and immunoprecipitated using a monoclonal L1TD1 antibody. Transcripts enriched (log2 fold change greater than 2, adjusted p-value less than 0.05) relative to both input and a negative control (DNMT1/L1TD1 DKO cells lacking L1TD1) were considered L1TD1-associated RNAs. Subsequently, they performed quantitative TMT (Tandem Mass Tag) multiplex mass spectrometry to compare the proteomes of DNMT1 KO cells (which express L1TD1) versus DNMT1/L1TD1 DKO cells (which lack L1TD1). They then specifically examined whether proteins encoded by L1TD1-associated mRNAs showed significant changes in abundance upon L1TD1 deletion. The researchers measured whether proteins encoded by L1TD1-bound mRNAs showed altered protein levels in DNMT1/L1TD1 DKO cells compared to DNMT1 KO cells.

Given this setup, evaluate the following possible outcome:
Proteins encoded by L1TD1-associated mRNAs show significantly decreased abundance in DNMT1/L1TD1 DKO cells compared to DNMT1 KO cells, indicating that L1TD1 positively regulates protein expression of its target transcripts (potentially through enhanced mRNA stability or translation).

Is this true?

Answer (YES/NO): NO